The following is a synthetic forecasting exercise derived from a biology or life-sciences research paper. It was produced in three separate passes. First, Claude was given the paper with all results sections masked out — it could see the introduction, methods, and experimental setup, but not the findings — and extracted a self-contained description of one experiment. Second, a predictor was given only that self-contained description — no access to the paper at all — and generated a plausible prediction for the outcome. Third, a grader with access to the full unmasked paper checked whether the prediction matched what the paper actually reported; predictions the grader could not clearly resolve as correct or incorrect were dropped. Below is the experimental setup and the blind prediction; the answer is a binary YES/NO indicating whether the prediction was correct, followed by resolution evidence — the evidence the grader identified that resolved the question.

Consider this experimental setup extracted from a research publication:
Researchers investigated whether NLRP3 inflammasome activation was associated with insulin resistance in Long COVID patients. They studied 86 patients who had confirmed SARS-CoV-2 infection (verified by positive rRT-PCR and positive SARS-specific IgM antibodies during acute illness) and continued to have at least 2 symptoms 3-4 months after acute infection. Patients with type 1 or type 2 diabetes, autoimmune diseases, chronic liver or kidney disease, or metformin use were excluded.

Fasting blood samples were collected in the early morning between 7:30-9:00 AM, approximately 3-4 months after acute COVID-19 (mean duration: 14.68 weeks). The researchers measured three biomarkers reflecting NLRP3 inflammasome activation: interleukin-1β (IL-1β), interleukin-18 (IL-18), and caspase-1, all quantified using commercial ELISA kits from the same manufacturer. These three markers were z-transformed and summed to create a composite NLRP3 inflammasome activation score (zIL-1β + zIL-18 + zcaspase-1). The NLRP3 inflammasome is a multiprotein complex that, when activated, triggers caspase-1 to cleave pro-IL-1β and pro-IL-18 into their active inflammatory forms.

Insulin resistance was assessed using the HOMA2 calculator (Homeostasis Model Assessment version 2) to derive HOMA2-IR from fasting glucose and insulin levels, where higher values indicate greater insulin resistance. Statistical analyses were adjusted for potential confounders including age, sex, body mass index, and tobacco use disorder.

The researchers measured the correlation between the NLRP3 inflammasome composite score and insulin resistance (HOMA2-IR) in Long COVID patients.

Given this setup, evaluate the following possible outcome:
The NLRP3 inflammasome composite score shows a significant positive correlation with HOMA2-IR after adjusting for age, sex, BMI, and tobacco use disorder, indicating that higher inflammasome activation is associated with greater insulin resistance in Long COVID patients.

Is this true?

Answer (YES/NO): NO